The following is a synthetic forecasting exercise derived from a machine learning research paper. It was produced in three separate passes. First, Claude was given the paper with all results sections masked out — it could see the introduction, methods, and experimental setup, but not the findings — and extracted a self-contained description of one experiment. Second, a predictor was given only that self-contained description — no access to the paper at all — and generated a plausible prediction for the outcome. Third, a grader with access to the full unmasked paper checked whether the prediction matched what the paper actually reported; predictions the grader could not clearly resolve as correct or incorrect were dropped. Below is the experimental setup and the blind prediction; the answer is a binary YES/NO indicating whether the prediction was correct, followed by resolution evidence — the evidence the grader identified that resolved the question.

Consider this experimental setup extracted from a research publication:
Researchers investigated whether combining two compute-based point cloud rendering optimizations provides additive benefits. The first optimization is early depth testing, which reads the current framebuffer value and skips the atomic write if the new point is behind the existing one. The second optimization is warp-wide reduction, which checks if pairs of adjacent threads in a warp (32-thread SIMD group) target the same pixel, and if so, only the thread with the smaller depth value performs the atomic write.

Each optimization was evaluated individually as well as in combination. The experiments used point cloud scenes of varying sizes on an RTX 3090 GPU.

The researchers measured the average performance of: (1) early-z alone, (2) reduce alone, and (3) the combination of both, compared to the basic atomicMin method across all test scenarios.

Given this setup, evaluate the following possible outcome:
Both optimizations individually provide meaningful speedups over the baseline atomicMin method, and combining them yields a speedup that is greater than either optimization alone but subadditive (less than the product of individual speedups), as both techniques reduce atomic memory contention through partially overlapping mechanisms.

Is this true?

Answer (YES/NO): NO